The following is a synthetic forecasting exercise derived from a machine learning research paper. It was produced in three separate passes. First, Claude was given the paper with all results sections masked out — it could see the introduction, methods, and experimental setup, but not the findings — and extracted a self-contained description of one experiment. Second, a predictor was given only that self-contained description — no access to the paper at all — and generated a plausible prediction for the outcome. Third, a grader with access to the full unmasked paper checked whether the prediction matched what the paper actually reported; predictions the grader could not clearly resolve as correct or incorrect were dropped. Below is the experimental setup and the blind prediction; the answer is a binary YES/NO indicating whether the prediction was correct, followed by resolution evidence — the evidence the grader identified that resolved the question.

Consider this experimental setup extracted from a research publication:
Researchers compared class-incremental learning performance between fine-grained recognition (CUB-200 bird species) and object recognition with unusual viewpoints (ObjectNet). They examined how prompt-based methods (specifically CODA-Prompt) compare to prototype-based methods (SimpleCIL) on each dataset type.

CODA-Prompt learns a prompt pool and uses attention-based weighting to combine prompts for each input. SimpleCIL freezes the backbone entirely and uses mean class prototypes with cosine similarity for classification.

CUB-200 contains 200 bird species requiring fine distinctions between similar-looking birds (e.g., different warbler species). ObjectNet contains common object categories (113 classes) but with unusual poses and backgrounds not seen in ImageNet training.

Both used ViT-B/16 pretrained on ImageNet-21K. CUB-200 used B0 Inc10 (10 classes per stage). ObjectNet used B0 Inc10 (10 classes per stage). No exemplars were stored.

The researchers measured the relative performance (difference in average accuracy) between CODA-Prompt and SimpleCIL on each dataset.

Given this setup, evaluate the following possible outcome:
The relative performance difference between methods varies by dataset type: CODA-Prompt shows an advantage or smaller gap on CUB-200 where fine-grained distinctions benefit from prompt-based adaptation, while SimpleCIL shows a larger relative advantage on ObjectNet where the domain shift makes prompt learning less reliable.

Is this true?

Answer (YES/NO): NO